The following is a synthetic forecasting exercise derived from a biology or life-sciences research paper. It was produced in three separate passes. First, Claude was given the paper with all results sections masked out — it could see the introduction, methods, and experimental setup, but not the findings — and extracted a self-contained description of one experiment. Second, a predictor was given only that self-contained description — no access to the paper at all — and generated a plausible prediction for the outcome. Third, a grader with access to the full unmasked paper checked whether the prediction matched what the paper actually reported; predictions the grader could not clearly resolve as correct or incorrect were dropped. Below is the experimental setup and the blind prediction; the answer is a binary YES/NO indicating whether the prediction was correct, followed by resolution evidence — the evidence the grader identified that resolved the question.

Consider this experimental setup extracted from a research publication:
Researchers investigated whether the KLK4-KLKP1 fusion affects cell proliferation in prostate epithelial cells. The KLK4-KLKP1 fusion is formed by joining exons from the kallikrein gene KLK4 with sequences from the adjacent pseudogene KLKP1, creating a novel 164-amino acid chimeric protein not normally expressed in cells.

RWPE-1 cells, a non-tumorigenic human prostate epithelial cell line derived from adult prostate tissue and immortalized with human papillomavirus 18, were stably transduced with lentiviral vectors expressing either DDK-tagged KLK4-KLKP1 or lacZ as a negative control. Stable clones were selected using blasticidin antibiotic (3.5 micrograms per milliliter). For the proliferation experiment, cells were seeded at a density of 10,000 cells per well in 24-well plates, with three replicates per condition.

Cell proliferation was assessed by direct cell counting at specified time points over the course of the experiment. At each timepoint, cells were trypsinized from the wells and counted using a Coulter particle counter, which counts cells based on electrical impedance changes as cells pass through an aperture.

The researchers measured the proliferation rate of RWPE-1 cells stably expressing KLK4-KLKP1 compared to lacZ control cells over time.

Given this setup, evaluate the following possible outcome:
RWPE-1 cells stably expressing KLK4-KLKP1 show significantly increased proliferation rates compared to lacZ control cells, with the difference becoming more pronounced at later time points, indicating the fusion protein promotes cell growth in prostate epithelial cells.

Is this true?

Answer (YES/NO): YES